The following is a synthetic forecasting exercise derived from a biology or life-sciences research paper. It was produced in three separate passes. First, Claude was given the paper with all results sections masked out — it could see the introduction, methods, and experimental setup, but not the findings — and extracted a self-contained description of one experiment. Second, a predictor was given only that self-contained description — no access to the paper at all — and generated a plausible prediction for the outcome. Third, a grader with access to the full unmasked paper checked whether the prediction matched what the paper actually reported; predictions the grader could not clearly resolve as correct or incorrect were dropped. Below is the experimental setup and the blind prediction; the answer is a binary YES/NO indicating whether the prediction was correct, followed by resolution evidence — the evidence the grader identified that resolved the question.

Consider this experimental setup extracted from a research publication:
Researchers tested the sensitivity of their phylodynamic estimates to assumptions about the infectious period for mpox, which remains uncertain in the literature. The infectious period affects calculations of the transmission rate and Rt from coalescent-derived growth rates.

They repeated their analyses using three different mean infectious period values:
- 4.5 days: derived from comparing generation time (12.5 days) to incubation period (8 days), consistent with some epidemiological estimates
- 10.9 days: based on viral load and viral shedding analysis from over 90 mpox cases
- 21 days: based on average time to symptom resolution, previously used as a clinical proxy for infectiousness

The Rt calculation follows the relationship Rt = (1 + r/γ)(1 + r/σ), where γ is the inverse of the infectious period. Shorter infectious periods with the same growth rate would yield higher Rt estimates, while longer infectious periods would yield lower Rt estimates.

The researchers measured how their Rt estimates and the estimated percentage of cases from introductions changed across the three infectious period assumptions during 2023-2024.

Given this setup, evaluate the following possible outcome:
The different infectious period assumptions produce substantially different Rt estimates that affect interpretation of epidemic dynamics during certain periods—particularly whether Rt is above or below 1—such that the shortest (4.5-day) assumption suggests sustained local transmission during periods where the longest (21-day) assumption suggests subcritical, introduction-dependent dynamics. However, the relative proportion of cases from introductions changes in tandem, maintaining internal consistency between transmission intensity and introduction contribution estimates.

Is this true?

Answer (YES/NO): NO